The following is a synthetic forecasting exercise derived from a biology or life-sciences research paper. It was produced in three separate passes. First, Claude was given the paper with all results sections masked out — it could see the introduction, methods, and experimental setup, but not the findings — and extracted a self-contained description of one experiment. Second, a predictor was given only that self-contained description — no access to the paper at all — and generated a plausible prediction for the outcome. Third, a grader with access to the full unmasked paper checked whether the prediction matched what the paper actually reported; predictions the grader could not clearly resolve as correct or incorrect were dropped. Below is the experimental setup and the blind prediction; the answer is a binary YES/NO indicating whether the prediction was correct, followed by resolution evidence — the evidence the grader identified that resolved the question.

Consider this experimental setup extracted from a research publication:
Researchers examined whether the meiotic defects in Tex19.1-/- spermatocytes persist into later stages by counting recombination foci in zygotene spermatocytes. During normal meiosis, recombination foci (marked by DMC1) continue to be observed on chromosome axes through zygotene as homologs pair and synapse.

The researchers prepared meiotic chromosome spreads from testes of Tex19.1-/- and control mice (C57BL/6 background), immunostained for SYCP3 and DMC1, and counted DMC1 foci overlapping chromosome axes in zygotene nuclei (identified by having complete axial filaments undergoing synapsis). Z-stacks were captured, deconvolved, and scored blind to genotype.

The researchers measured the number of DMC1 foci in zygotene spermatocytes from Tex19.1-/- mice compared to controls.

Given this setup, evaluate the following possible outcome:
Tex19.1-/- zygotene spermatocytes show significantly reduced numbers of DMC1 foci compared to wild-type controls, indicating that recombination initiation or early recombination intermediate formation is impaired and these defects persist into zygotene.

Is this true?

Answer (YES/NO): YES